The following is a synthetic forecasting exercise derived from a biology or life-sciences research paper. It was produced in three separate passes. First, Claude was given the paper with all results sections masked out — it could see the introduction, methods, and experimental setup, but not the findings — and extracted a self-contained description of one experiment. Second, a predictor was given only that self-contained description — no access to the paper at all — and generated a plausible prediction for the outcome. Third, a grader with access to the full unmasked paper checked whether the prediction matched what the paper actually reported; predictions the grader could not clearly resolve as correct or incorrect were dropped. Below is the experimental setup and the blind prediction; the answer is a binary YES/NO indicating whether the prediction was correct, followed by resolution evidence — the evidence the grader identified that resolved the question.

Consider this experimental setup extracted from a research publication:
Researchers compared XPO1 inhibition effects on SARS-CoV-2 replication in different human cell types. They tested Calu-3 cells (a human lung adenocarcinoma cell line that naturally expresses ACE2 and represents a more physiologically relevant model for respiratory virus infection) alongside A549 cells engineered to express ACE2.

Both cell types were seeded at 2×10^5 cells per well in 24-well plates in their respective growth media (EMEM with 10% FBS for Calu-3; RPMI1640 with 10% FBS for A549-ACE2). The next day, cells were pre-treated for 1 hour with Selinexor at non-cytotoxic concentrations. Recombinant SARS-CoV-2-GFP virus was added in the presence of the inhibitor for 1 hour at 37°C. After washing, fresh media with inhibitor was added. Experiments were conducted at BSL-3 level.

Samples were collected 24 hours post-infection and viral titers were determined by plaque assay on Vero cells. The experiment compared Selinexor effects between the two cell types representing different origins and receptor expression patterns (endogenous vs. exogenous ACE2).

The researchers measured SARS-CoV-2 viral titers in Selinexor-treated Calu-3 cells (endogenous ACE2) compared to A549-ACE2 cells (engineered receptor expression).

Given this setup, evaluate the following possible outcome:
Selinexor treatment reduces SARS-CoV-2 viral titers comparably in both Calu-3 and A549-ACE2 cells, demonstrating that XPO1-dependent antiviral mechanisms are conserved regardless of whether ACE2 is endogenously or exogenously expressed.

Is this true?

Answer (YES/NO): NO